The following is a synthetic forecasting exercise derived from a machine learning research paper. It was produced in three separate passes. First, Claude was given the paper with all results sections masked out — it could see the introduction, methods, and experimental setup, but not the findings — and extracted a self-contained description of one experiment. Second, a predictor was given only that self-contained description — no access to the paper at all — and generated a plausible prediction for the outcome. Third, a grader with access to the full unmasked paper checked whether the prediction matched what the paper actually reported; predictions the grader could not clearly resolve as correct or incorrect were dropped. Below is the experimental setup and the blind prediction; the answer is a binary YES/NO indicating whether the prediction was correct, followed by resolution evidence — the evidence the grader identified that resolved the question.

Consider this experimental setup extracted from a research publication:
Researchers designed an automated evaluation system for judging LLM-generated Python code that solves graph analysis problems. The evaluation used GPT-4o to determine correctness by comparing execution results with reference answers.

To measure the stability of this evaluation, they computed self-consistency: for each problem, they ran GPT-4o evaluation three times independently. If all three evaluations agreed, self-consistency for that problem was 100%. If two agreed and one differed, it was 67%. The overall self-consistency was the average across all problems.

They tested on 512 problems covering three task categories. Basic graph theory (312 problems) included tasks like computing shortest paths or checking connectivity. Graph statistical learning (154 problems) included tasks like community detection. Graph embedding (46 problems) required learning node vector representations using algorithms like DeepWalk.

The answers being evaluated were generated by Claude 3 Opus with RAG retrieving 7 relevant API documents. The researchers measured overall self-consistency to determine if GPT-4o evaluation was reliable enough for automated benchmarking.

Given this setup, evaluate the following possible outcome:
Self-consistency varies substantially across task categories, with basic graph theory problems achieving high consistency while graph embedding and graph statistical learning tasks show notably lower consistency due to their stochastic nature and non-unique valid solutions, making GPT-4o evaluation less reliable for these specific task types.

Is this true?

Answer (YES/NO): NO